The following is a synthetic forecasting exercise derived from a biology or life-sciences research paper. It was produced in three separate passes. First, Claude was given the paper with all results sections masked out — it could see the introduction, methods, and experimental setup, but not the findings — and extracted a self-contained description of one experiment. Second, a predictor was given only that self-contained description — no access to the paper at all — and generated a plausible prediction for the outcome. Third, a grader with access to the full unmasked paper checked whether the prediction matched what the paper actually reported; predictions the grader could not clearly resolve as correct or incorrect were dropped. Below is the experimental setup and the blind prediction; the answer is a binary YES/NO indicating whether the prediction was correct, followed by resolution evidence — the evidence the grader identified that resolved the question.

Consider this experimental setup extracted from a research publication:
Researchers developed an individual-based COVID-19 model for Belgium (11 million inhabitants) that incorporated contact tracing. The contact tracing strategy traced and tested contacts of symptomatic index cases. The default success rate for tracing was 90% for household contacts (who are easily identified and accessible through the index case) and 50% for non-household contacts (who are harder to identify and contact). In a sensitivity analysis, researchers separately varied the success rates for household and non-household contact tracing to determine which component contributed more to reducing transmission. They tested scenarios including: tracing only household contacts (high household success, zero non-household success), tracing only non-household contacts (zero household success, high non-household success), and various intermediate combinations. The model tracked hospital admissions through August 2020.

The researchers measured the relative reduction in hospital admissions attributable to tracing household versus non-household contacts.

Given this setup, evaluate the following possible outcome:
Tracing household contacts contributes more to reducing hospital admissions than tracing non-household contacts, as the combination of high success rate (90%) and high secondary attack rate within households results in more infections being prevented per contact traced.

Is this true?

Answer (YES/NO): NO